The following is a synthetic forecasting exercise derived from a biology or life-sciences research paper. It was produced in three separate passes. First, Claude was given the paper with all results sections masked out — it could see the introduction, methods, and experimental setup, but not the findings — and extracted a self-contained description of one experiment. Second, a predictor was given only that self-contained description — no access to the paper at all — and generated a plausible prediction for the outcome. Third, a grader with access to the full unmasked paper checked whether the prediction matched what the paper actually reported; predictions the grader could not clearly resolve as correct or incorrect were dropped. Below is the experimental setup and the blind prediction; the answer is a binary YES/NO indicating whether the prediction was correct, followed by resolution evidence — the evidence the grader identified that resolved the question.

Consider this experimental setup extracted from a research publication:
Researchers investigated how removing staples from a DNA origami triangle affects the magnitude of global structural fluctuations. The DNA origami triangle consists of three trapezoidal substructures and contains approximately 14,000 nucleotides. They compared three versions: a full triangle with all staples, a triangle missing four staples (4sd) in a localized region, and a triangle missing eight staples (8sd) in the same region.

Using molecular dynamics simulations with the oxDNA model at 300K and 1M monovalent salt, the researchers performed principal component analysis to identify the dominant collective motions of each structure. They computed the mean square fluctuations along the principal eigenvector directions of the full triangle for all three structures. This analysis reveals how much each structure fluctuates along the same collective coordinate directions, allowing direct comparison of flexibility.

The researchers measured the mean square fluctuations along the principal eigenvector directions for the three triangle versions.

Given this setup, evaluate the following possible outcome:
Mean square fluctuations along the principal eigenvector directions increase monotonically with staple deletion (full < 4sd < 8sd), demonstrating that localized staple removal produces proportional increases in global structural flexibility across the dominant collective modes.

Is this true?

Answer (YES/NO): NO